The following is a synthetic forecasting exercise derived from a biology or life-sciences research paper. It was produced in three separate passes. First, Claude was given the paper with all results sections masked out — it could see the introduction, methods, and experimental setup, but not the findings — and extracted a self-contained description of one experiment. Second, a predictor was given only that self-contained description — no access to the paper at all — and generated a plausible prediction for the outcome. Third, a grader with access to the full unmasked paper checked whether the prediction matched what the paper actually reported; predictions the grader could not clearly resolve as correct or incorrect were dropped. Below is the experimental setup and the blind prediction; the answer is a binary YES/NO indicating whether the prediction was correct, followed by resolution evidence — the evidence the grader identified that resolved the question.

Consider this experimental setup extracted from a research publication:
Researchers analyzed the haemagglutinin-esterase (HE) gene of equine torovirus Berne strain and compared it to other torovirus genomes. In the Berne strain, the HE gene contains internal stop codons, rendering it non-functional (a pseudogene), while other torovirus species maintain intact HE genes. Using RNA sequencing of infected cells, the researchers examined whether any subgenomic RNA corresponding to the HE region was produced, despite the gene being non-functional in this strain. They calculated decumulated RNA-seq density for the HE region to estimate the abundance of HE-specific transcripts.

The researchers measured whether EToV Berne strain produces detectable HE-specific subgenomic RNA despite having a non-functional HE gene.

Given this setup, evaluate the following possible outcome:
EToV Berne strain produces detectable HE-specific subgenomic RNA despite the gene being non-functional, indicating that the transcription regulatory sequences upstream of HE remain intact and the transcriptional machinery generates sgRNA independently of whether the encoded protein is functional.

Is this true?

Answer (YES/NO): YES